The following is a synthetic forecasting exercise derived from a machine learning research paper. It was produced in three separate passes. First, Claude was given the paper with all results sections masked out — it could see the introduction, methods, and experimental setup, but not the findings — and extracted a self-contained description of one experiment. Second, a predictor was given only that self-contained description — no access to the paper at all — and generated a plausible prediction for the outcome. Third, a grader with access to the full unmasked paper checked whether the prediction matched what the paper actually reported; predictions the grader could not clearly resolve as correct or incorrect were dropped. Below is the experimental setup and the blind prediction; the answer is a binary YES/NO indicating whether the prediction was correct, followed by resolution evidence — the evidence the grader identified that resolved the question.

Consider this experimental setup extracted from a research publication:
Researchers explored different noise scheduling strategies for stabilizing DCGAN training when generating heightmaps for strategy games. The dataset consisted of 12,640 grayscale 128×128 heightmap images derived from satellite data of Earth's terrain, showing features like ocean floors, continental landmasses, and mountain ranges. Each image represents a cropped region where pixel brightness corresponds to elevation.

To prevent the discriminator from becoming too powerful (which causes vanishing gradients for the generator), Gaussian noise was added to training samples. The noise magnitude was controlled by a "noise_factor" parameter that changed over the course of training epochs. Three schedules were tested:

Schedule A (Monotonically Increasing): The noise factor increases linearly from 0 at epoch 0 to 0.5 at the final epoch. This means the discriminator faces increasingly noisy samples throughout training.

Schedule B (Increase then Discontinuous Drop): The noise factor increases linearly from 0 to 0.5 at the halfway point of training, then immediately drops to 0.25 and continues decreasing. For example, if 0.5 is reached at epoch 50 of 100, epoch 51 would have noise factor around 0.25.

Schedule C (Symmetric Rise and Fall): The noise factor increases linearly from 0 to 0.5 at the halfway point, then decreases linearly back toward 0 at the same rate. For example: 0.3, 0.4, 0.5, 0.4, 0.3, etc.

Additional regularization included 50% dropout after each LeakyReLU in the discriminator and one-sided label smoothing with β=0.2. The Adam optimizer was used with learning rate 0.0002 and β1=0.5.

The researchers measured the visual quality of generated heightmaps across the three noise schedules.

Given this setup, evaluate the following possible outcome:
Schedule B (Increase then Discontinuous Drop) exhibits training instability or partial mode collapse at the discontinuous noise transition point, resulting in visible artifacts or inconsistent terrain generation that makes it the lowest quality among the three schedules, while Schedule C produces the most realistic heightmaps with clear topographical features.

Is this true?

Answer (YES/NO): NO